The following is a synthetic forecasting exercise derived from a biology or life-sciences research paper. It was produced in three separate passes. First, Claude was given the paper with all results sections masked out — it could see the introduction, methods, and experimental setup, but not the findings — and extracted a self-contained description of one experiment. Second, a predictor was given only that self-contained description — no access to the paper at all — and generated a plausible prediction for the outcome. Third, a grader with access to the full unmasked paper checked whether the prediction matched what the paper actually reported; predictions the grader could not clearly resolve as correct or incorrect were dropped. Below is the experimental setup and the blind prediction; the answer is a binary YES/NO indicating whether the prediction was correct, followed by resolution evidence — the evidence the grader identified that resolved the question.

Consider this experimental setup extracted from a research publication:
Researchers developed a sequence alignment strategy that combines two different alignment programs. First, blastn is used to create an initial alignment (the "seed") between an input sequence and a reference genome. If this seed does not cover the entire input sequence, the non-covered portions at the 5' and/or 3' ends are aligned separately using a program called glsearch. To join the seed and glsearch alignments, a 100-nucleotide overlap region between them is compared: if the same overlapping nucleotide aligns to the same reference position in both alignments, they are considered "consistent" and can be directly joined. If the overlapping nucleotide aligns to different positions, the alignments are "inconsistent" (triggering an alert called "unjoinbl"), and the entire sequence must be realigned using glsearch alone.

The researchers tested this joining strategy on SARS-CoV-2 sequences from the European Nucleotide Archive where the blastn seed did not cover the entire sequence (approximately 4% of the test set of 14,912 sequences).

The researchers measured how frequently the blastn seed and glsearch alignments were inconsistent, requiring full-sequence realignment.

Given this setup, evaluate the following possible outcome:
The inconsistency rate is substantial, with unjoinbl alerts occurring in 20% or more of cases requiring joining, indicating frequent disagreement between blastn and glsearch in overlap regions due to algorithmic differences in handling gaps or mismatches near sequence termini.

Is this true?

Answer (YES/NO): NO